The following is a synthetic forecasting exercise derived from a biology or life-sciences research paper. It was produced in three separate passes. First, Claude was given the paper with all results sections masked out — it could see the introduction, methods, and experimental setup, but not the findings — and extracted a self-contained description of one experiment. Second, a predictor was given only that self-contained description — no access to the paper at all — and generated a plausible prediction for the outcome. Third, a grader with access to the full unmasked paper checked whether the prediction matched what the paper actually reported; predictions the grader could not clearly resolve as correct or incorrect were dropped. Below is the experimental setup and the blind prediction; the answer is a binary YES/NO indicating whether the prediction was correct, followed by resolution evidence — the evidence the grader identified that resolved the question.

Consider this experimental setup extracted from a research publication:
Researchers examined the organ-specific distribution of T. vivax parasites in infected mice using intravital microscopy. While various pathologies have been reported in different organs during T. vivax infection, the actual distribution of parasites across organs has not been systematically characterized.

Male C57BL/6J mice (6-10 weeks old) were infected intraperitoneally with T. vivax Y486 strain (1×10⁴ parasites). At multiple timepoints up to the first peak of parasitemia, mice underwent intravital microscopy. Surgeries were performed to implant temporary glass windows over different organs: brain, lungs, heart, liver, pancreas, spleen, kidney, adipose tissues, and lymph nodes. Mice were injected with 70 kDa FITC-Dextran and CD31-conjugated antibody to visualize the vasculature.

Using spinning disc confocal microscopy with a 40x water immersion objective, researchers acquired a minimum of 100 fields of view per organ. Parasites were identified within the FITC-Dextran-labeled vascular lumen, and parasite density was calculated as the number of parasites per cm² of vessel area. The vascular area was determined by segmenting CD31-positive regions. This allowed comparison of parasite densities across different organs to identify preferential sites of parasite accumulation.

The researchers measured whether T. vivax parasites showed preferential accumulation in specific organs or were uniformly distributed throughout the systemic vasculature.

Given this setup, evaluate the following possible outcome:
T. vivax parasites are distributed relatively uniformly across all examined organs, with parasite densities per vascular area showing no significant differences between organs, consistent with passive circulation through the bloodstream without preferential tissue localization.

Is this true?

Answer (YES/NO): NO